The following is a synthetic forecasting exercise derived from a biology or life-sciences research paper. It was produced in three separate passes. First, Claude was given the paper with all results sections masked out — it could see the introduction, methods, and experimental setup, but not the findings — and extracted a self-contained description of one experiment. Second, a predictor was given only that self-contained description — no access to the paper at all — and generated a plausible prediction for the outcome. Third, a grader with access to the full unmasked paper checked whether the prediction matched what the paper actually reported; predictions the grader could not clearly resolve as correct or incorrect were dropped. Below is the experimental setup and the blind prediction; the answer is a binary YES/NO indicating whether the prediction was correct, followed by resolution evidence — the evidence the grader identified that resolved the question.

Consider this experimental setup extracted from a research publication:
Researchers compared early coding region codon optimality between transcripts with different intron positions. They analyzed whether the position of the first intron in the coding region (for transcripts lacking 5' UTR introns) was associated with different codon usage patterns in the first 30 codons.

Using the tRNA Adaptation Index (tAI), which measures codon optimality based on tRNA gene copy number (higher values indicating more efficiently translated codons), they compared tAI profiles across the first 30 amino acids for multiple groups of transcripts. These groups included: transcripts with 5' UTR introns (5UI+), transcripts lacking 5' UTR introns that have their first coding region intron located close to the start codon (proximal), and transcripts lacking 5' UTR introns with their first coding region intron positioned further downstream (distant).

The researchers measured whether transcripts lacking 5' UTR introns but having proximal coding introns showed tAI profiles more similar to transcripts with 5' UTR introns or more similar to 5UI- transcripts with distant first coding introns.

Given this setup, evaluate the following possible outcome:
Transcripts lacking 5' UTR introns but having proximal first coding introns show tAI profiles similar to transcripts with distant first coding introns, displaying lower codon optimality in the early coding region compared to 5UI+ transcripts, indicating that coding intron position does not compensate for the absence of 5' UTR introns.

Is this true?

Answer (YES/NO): NO